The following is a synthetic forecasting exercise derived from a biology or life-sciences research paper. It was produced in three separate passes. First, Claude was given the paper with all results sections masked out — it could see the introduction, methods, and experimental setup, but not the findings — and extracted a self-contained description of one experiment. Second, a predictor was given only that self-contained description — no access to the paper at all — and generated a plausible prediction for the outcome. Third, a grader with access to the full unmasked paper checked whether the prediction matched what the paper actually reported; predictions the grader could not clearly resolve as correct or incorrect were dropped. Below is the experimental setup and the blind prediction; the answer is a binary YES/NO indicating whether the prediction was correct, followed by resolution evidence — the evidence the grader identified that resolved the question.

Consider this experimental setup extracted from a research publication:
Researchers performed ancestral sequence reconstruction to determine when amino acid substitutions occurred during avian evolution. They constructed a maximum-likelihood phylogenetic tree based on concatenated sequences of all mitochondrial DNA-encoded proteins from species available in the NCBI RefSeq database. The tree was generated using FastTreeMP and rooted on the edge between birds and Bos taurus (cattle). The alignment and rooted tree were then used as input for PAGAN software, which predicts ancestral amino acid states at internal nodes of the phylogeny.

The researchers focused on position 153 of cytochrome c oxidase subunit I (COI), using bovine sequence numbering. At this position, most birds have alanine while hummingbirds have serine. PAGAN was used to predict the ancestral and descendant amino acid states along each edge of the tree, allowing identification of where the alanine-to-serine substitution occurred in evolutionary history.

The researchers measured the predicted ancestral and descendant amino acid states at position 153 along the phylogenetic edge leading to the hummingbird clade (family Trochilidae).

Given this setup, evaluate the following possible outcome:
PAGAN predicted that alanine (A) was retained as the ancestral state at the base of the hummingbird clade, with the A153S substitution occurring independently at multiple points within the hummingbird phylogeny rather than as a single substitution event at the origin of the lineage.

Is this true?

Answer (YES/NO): NO